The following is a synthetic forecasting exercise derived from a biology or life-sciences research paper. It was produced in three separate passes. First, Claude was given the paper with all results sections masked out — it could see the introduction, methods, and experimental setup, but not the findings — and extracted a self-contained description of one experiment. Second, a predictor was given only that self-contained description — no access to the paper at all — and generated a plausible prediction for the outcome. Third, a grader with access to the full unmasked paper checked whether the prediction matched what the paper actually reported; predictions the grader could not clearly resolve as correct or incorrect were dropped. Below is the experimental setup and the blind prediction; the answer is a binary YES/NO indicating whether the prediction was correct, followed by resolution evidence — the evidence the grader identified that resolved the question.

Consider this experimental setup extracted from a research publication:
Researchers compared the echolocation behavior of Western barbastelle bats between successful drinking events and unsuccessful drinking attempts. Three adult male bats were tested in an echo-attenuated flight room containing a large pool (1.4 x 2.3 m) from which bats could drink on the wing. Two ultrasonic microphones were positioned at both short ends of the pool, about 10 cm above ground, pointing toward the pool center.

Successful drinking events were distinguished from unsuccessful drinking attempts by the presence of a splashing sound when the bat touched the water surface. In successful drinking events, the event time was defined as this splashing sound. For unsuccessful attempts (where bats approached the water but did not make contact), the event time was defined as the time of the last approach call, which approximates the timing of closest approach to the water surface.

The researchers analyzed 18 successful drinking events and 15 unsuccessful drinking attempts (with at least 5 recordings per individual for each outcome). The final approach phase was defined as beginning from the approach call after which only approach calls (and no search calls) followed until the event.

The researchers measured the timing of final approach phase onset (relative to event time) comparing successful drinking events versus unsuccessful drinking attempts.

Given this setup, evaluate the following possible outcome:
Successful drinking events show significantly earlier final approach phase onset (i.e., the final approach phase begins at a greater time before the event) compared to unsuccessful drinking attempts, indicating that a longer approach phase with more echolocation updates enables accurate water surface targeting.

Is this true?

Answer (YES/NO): NO